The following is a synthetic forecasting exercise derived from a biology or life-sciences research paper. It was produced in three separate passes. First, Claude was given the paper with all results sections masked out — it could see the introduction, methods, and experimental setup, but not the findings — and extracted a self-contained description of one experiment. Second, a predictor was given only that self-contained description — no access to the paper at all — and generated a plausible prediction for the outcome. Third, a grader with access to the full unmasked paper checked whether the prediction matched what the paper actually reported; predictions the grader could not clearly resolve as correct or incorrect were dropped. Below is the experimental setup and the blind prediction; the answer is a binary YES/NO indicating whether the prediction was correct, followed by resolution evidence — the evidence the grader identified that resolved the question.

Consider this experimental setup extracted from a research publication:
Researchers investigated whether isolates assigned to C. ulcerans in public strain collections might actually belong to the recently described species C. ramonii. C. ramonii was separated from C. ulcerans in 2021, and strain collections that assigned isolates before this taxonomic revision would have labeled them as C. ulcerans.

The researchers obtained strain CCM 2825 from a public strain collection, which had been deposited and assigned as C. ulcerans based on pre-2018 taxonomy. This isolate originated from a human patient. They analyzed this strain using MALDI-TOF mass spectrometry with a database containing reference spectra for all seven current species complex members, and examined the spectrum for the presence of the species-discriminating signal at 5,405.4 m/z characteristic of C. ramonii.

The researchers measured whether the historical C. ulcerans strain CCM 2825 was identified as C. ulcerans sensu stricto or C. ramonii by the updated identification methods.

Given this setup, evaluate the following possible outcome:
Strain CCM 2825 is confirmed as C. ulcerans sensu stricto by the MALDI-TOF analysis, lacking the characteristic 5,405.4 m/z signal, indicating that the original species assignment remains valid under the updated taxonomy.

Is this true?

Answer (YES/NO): NO